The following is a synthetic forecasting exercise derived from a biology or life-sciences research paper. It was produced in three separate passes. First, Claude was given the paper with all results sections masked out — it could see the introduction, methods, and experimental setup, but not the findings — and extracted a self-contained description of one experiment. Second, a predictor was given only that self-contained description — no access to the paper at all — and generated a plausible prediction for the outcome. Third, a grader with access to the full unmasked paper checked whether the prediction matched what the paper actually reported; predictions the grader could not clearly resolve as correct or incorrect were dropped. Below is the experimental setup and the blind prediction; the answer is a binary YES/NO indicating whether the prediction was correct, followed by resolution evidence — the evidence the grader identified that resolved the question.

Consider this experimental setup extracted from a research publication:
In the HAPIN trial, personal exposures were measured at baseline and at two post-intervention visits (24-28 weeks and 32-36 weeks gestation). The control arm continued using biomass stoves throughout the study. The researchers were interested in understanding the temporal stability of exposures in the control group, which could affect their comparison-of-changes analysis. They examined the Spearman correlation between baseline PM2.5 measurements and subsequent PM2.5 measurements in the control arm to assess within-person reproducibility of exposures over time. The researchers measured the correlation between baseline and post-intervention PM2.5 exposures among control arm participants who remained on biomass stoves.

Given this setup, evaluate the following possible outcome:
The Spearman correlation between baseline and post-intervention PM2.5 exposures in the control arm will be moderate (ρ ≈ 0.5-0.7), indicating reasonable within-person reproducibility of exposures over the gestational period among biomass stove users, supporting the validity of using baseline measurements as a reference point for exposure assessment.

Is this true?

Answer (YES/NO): NO